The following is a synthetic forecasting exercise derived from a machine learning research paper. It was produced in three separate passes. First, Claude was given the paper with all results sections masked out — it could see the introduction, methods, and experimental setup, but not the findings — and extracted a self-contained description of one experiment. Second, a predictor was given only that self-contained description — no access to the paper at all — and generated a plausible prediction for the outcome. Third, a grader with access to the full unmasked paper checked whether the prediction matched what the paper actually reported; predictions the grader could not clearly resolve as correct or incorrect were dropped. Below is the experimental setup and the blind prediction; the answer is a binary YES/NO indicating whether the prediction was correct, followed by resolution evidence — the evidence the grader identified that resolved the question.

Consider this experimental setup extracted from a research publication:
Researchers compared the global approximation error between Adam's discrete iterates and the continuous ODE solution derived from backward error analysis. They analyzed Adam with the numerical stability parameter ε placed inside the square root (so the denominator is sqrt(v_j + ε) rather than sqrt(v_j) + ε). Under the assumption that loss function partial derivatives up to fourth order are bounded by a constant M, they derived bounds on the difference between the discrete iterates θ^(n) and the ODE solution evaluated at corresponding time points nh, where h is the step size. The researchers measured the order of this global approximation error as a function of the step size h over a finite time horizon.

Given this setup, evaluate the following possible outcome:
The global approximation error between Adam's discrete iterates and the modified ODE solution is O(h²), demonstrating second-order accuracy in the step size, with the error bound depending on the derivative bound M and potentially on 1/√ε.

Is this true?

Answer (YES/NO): YES